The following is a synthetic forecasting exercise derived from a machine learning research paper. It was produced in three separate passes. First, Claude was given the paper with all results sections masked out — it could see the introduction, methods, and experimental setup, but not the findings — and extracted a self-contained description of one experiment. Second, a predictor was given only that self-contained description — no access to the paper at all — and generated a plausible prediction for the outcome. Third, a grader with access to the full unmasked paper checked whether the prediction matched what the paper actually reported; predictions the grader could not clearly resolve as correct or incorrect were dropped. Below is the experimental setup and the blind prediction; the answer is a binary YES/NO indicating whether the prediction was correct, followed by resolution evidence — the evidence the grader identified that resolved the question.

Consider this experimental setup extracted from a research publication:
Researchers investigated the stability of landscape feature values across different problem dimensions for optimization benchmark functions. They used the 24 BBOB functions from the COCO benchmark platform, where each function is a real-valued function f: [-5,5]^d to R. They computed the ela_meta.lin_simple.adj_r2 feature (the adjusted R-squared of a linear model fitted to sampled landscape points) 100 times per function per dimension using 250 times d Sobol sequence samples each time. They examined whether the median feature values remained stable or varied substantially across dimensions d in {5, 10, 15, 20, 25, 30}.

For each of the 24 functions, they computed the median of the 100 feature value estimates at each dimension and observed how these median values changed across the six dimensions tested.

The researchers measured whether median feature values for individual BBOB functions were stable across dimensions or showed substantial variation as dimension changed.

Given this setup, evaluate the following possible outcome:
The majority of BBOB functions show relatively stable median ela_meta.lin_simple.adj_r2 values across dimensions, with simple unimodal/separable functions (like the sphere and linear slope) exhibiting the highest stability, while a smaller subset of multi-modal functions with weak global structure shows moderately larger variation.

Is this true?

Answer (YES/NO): NO